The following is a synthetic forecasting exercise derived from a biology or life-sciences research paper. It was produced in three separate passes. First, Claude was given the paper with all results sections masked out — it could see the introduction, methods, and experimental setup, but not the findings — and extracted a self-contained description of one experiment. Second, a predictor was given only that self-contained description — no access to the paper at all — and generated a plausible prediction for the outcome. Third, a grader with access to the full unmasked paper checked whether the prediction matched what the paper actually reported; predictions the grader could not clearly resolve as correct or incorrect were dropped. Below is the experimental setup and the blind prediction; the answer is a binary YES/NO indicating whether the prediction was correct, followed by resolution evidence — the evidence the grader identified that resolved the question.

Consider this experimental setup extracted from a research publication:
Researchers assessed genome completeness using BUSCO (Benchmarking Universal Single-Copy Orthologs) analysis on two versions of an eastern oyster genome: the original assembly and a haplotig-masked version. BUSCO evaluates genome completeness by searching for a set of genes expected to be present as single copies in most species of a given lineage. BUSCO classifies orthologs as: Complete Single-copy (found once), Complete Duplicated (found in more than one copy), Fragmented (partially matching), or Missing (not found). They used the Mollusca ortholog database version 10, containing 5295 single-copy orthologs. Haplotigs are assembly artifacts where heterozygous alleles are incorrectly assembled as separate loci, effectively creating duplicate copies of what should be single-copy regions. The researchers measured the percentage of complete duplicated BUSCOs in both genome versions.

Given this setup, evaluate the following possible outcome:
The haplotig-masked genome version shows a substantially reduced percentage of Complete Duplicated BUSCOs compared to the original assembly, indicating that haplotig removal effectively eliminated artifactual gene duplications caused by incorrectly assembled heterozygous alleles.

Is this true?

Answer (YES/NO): YES